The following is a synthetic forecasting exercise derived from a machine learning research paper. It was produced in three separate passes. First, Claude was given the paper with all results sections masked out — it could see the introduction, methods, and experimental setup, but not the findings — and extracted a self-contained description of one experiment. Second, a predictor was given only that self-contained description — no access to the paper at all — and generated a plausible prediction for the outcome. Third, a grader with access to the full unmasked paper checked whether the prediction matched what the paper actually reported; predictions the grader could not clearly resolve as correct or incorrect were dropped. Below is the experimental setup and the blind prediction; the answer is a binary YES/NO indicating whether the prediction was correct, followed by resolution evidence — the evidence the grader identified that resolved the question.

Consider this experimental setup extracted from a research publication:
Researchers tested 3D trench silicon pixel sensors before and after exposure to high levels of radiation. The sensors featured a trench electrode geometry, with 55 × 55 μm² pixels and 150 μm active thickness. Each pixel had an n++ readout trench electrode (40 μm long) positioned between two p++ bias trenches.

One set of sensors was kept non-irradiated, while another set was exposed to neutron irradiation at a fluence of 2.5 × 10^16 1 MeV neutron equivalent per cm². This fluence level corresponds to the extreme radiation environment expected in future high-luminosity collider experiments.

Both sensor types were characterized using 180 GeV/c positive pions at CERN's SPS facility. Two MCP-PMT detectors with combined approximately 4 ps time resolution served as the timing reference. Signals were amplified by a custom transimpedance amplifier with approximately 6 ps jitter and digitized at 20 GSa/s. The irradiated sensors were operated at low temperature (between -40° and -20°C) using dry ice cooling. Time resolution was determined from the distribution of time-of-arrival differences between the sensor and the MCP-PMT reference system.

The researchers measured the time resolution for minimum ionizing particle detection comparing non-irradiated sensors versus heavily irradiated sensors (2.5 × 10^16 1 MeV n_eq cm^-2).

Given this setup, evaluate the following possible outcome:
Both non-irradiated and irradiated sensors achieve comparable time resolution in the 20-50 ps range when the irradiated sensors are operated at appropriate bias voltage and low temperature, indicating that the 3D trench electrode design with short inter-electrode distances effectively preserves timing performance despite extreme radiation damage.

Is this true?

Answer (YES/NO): NO